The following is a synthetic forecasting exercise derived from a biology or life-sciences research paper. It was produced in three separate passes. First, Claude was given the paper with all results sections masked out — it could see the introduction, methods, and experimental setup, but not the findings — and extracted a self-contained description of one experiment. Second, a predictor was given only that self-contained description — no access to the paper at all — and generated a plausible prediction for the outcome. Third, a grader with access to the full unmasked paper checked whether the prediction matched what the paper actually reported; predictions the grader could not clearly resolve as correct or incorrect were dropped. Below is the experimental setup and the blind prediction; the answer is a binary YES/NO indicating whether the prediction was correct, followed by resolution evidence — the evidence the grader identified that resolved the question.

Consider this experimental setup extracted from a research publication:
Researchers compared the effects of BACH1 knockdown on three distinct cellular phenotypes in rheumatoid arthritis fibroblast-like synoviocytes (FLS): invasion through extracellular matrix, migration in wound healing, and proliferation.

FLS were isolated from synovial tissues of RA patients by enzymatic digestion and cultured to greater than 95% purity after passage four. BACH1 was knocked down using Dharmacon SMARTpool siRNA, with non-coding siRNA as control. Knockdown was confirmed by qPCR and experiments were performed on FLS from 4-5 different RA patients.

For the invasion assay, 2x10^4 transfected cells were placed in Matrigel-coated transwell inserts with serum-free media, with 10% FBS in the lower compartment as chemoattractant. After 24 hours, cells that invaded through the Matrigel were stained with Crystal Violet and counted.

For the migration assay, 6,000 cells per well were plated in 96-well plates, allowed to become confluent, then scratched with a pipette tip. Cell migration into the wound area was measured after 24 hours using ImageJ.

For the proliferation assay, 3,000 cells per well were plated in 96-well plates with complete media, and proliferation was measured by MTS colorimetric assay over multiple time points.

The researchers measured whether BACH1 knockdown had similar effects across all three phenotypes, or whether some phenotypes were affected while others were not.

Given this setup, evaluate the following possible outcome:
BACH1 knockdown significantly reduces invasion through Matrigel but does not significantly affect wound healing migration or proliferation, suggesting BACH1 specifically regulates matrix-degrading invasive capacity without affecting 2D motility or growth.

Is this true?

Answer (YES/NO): NO